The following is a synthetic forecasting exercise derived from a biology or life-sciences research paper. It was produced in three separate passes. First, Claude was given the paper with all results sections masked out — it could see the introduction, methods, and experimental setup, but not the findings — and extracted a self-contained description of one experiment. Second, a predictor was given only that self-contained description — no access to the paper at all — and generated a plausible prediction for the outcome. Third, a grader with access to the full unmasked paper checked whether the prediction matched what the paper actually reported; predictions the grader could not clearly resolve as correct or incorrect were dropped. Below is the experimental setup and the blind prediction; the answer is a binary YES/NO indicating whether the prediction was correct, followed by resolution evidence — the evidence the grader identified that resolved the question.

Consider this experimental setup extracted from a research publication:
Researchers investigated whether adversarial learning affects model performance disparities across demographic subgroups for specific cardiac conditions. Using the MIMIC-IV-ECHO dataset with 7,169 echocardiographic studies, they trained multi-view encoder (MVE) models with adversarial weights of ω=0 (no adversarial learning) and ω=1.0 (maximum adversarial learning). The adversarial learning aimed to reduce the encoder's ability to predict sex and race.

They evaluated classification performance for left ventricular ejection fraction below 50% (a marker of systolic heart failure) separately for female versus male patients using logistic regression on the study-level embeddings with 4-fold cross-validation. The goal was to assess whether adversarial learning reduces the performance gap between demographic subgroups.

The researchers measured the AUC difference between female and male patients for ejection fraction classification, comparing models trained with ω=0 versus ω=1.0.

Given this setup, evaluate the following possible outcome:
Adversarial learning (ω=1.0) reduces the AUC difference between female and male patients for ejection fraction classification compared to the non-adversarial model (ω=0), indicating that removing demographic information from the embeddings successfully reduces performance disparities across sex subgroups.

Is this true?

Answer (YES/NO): NO